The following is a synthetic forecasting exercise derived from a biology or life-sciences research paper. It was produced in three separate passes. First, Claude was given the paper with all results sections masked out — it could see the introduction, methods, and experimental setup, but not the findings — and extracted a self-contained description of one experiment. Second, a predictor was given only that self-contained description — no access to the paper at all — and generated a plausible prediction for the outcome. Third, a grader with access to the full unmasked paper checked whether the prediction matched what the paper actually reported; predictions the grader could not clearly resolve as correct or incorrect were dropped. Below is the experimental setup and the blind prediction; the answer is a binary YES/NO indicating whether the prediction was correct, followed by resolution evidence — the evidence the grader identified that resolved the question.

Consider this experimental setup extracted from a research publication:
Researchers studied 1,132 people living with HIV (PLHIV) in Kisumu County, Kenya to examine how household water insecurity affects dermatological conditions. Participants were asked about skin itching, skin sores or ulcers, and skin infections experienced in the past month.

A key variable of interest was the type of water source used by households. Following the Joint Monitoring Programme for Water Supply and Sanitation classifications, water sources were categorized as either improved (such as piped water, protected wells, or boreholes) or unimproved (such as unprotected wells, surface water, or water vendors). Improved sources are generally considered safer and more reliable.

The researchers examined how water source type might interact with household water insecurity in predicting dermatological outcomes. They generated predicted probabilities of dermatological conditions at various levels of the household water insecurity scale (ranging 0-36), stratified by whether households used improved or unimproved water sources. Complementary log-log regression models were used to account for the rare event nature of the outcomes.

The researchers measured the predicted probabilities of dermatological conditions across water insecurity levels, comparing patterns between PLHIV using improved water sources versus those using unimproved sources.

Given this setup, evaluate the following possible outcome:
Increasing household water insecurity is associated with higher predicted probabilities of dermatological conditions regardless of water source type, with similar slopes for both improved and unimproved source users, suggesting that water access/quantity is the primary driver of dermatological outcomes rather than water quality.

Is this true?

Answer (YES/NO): NO